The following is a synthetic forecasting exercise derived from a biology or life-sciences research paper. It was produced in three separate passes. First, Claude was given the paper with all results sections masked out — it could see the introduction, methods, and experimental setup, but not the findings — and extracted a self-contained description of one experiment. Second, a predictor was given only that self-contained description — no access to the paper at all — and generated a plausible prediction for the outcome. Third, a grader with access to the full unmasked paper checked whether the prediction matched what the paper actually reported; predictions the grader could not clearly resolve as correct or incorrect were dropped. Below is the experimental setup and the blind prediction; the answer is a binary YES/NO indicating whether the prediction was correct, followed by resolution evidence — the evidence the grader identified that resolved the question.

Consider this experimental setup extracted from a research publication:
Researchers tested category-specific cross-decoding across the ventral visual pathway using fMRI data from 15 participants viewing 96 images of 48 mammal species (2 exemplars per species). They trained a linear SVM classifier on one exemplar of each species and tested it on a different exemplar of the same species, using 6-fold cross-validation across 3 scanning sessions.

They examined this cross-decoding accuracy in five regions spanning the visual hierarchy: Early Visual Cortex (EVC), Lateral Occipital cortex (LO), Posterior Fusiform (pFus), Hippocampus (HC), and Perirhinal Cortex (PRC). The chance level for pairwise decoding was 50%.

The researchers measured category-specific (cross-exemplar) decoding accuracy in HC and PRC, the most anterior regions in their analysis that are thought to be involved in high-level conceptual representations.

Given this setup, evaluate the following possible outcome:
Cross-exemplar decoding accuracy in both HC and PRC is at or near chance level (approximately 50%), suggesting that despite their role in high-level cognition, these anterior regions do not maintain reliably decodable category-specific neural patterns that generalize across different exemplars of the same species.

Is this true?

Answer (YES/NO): NO